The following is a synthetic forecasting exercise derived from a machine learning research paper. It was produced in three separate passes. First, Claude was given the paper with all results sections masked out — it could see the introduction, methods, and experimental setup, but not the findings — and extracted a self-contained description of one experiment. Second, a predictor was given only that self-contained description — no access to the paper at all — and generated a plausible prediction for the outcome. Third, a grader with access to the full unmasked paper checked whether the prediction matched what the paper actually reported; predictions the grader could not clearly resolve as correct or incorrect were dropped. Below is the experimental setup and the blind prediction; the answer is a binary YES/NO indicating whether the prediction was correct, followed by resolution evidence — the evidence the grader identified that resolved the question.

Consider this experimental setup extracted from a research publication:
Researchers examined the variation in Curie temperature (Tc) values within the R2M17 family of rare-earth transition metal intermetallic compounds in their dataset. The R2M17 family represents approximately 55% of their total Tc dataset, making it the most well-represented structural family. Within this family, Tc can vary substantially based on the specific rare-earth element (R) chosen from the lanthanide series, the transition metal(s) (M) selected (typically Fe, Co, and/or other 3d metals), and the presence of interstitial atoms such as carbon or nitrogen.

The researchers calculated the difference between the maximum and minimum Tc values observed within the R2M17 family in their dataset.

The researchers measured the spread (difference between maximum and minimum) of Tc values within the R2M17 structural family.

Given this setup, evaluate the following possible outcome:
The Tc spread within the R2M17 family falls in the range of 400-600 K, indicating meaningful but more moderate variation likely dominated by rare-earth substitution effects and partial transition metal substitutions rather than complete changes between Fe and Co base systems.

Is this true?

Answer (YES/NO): NO